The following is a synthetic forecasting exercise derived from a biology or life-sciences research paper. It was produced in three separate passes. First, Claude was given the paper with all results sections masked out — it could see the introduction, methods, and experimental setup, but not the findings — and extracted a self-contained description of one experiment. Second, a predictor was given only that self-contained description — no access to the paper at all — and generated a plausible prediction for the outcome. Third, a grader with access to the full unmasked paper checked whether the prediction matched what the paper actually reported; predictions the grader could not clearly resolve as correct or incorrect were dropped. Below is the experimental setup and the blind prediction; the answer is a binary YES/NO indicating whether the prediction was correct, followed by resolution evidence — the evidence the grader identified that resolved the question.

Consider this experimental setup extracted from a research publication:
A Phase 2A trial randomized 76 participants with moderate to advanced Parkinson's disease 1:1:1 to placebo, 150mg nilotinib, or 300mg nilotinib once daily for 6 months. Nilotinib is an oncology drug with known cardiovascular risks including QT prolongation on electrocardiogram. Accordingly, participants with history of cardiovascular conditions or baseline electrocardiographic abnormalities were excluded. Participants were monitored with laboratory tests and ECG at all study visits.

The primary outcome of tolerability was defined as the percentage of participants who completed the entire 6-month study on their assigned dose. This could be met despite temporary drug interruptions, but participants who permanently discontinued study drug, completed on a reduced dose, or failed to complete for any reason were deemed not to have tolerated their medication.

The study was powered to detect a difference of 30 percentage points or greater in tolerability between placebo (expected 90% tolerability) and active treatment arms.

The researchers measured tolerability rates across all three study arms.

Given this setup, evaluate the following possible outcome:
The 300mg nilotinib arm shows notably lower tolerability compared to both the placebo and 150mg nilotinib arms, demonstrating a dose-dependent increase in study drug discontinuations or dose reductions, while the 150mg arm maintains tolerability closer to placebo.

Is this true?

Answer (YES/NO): NO